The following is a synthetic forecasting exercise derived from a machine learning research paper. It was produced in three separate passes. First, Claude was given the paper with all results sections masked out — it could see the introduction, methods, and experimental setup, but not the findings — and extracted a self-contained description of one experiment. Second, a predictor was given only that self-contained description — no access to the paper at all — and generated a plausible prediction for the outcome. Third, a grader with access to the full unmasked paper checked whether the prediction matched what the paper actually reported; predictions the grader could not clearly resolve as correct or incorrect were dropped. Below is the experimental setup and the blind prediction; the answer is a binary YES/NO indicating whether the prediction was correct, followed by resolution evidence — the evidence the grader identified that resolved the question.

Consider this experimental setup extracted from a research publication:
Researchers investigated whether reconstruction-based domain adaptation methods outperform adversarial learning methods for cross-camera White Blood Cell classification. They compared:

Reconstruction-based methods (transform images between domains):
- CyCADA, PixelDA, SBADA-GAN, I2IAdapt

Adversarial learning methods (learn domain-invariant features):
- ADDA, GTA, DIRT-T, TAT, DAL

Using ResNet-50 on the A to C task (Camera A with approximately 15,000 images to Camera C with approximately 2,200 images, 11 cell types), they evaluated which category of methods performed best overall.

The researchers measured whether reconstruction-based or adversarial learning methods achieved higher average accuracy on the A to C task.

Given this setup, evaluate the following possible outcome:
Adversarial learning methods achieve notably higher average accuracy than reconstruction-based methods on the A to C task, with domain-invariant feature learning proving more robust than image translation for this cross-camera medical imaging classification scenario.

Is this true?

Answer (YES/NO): NO